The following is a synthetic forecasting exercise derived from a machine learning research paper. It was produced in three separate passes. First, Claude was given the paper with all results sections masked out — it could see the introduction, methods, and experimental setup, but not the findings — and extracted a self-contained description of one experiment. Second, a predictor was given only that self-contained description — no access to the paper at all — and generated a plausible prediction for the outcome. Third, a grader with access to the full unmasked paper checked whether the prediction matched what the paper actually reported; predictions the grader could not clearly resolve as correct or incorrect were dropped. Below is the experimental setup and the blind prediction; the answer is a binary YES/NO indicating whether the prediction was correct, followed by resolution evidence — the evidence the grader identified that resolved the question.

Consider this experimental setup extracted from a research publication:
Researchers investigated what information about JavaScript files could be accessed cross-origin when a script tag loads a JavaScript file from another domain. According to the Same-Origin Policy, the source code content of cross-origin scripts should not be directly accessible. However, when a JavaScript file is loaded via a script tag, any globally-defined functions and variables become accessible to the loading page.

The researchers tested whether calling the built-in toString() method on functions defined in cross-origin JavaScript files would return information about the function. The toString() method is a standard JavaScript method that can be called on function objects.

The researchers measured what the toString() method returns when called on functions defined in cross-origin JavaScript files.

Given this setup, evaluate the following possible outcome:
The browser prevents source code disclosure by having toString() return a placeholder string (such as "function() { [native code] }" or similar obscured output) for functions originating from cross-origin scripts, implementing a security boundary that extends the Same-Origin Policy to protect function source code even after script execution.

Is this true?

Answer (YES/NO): NO